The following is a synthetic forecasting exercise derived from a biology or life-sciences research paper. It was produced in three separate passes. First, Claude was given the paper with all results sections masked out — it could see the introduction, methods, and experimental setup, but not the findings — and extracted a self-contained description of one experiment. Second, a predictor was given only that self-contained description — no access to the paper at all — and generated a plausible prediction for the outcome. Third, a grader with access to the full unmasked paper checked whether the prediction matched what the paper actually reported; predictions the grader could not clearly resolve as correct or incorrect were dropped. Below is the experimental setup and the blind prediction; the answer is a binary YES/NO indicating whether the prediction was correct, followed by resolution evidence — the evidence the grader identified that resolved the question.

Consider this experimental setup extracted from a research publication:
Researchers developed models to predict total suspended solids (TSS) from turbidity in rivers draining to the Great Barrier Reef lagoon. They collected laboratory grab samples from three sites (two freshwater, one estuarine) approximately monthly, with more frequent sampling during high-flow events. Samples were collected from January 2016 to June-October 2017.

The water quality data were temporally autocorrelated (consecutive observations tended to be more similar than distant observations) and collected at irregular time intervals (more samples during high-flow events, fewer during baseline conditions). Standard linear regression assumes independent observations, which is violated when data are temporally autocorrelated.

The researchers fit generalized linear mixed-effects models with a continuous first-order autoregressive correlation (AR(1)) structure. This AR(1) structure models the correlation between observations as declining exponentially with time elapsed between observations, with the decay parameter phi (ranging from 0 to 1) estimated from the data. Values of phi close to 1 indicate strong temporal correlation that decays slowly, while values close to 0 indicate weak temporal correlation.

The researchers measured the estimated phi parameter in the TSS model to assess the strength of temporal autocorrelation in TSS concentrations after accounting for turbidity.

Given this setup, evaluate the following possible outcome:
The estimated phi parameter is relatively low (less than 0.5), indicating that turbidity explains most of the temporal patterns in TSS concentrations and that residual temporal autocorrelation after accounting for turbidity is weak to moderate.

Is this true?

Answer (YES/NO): NO